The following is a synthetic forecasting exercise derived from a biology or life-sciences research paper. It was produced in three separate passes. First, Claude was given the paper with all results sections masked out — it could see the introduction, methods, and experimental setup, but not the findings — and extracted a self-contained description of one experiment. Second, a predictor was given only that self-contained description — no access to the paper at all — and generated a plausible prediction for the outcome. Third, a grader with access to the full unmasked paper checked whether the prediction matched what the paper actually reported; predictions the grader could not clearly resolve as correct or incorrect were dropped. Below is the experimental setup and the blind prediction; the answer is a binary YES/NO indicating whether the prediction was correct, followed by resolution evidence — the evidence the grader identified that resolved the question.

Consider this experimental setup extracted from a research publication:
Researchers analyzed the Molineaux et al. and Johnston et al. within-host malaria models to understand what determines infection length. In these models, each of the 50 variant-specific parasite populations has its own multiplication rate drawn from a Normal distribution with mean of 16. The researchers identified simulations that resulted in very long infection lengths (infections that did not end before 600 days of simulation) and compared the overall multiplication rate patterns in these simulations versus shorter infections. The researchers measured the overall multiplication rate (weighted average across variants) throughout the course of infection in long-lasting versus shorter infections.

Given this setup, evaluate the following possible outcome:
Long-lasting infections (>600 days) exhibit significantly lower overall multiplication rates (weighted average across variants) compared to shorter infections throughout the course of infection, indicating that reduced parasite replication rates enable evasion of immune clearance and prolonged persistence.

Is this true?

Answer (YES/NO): NO